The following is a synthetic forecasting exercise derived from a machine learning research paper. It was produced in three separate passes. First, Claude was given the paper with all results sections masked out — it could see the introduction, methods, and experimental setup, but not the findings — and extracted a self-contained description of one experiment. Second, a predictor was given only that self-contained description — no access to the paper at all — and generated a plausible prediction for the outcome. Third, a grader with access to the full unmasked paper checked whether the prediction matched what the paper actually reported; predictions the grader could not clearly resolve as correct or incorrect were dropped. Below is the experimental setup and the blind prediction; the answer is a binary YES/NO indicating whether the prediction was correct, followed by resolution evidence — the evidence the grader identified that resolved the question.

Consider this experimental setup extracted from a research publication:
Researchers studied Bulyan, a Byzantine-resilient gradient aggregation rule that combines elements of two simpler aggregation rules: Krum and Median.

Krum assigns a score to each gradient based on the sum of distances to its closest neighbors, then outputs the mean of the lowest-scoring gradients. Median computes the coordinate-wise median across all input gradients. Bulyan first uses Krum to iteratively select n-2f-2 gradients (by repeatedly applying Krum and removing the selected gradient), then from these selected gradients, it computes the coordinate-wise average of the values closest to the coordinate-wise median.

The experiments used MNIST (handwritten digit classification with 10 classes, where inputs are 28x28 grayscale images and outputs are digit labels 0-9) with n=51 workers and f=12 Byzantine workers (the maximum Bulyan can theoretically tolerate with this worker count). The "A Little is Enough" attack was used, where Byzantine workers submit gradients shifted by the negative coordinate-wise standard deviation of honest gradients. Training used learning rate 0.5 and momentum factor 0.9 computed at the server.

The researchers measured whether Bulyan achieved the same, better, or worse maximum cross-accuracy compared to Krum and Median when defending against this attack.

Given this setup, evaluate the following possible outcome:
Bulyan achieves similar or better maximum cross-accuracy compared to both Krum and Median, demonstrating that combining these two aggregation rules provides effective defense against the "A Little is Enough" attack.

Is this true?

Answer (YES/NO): YES